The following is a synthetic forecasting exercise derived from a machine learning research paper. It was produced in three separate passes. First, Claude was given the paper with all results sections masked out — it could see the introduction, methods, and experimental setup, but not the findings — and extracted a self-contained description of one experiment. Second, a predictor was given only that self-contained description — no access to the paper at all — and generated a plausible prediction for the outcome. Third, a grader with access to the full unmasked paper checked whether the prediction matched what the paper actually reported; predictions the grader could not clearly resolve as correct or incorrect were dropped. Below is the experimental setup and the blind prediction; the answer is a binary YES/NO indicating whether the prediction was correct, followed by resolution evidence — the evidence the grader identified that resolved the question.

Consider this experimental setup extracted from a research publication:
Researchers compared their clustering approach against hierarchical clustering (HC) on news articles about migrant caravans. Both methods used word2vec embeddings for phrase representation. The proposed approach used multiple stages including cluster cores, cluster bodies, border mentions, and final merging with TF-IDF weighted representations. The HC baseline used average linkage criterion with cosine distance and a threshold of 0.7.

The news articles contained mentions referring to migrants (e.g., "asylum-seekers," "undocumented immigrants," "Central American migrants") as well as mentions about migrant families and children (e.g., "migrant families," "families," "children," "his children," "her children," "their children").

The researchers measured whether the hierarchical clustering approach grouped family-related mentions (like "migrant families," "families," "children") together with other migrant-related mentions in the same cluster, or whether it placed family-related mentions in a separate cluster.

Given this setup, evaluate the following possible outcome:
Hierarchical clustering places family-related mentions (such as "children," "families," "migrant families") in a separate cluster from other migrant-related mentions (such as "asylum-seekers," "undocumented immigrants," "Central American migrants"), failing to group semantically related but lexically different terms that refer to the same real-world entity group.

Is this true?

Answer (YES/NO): YES